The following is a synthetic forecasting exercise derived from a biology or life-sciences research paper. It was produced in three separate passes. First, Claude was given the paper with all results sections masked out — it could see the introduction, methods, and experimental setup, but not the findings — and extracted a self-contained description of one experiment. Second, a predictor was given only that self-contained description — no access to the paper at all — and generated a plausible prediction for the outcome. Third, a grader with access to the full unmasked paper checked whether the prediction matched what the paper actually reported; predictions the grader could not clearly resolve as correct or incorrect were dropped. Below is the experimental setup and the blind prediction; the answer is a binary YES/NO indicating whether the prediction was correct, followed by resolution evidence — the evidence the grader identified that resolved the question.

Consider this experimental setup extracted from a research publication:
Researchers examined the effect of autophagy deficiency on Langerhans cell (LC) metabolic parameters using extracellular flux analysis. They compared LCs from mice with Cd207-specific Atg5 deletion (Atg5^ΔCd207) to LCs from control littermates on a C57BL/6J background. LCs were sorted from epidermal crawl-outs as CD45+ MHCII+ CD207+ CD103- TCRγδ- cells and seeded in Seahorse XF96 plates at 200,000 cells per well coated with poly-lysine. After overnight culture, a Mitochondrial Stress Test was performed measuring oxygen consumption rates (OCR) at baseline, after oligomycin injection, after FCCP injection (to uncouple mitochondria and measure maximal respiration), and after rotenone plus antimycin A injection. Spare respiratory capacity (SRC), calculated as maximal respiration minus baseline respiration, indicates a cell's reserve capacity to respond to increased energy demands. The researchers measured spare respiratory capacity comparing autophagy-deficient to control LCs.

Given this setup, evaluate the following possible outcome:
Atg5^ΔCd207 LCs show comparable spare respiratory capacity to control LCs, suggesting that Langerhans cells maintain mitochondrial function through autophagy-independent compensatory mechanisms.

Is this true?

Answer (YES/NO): NO